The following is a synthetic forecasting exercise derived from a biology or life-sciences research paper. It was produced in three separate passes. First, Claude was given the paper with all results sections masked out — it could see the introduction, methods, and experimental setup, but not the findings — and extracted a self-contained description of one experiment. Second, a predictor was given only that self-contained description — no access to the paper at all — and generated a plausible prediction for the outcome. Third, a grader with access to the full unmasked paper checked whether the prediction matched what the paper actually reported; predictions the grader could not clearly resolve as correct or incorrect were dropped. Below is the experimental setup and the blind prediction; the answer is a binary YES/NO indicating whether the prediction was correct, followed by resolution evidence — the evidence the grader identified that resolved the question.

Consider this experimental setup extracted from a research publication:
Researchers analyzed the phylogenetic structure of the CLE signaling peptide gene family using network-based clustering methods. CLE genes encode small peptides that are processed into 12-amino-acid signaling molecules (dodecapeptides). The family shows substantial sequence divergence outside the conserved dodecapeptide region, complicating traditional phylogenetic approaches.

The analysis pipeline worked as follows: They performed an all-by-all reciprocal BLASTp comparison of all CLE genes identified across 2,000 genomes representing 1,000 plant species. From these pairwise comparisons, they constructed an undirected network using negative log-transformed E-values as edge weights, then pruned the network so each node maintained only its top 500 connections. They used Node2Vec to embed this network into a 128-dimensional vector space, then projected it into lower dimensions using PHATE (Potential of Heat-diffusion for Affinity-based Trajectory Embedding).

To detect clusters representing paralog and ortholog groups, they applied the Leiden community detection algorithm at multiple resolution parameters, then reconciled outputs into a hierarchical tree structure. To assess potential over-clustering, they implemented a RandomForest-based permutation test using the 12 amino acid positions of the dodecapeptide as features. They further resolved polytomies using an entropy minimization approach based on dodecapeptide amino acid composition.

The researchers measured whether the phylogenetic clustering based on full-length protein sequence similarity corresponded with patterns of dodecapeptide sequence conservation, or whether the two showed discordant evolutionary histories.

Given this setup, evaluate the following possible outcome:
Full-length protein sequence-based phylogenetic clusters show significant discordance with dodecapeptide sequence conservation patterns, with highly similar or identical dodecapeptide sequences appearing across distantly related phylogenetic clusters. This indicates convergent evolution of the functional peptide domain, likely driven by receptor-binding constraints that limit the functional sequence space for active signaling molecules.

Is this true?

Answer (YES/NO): NO